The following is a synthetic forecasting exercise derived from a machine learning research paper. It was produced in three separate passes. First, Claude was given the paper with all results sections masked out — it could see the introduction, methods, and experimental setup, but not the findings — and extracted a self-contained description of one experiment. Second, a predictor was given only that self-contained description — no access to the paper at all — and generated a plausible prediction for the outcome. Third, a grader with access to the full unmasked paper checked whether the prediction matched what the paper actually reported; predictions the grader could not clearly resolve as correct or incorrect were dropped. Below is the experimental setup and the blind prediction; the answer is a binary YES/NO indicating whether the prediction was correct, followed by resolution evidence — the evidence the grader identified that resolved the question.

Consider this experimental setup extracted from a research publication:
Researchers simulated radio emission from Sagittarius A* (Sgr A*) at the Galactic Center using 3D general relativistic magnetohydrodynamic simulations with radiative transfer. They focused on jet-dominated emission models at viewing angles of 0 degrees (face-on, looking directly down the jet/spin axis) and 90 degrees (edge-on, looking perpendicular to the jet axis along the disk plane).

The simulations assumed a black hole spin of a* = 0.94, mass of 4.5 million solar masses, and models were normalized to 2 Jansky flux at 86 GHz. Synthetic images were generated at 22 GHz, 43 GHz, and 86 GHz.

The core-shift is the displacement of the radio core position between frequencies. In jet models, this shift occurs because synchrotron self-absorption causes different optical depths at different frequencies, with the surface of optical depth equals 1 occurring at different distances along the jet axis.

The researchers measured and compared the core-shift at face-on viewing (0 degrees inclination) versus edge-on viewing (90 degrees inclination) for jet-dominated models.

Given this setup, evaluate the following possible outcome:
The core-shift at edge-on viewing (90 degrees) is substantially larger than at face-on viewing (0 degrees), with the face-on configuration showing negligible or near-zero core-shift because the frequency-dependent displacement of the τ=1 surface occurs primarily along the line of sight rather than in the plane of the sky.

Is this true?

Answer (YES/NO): NO